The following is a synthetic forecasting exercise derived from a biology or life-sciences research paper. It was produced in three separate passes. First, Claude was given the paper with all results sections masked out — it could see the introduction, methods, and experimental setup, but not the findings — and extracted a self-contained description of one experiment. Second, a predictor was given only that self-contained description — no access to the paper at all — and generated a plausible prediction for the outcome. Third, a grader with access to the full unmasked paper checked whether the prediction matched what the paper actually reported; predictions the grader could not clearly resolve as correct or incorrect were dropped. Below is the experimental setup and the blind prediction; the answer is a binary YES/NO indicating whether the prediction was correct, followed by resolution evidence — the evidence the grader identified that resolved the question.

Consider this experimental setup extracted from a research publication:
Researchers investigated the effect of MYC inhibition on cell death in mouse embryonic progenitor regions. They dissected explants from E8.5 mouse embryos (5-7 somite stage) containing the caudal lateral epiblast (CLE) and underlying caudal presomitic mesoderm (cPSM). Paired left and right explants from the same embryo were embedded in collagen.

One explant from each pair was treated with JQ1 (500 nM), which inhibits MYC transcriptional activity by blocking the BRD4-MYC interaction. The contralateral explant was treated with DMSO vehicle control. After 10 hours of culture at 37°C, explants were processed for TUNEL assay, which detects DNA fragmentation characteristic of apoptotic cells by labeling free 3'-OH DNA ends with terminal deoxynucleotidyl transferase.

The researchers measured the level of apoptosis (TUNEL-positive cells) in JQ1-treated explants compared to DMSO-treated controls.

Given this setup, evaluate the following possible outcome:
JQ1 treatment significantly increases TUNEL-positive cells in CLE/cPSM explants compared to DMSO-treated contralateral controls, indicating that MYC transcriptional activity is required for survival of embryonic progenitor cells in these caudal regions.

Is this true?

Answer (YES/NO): NO